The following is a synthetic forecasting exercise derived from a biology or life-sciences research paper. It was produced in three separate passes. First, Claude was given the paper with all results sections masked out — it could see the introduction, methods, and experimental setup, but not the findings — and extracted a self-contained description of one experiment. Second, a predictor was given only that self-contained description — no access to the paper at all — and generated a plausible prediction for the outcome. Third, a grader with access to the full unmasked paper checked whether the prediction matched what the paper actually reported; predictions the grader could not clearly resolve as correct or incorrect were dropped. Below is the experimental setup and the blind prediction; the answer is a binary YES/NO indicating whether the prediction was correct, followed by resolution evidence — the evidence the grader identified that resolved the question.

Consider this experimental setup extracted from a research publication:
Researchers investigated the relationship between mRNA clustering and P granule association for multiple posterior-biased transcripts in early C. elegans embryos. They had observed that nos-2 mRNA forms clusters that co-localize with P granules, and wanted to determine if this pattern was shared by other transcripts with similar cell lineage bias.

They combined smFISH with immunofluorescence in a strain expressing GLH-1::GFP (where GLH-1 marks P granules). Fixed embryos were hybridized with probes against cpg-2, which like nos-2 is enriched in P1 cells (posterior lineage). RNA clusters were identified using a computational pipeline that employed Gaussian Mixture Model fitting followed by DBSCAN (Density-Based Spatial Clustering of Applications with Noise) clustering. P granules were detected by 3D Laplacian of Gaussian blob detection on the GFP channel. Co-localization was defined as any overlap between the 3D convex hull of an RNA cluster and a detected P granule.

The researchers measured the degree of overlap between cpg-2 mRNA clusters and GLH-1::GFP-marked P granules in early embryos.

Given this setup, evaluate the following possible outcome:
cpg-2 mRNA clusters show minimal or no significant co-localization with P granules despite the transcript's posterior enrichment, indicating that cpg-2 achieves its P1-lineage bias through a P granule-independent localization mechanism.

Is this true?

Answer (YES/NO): NO